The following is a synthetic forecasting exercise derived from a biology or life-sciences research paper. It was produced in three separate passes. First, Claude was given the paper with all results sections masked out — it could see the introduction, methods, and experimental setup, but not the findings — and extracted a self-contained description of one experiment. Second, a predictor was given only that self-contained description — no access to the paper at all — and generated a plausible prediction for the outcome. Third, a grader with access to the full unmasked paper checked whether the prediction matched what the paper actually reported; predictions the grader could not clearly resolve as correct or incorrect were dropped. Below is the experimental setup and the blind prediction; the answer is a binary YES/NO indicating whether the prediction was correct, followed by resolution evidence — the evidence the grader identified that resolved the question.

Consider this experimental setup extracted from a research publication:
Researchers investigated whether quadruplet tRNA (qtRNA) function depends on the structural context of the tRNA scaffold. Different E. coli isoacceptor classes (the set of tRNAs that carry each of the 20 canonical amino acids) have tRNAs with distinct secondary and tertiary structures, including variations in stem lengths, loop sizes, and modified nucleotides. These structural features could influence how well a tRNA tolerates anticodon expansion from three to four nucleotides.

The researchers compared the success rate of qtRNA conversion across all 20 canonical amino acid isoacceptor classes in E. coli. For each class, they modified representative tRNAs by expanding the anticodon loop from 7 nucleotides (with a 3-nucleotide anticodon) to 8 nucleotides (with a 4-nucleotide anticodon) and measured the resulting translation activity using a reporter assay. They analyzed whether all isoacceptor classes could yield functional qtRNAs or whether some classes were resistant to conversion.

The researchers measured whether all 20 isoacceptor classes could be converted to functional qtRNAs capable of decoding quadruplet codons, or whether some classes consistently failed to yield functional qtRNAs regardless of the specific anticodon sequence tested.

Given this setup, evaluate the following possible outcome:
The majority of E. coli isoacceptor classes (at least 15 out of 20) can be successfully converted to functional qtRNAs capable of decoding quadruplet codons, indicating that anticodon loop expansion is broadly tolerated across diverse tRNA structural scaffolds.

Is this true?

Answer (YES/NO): YES